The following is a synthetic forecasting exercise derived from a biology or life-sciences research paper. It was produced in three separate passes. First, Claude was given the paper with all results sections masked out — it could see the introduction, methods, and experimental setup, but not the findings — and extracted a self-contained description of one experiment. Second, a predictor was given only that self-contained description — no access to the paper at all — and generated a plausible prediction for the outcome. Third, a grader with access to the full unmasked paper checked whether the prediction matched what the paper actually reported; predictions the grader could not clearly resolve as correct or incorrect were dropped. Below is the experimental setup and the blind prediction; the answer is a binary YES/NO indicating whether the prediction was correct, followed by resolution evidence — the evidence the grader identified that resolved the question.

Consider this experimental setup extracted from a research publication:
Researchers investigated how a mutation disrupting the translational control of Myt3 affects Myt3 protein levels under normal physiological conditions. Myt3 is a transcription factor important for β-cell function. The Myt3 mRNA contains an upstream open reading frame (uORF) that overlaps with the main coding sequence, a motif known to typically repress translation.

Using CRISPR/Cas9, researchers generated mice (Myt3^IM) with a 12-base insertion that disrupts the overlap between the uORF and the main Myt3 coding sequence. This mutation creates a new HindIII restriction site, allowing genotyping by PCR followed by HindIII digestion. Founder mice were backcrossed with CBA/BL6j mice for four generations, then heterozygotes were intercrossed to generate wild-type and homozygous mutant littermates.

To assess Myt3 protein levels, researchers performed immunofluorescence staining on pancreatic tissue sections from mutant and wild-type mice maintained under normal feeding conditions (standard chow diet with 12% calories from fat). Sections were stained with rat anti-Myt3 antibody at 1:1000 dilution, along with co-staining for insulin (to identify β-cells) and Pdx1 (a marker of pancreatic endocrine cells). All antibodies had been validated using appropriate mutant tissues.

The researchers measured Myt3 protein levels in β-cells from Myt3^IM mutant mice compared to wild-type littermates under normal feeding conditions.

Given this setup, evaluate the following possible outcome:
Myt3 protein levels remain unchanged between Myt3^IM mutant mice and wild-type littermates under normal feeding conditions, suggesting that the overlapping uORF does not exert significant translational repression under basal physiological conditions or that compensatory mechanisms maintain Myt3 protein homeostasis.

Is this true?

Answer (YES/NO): NO